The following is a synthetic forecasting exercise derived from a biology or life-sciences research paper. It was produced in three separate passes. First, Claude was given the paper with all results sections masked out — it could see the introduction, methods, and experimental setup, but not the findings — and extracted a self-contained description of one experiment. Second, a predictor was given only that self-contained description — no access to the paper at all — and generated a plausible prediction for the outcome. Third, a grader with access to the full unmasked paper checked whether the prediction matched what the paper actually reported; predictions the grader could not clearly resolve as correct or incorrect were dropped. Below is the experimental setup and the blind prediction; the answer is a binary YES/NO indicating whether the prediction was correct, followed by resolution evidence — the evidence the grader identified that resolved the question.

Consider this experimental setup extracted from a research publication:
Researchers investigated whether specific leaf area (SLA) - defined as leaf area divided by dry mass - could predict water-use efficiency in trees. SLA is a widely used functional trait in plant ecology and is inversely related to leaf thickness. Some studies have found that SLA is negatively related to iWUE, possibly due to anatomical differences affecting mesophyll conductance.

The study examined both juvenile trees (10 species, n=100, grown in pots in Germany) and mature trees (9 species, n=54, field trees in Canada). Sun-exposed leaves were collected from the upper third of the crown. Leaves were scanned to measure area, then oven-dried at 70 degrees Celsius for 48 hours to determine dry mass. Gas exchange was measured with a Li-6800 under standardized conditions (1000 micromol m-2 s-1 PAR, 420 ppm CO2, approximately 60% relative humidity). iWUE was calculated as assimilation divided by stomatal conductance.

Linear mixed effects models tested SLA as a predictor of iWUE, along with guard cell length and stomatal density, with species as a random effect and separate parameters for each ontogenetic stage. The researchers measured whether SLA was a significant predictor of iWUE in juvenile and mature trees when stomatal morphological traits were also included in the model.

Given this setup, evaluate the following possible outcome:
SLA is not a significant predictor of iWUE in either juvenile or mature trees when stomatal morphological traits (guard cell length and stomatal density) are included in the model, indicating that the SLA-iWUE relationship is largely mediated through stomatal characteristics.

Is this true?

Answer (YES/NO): NO